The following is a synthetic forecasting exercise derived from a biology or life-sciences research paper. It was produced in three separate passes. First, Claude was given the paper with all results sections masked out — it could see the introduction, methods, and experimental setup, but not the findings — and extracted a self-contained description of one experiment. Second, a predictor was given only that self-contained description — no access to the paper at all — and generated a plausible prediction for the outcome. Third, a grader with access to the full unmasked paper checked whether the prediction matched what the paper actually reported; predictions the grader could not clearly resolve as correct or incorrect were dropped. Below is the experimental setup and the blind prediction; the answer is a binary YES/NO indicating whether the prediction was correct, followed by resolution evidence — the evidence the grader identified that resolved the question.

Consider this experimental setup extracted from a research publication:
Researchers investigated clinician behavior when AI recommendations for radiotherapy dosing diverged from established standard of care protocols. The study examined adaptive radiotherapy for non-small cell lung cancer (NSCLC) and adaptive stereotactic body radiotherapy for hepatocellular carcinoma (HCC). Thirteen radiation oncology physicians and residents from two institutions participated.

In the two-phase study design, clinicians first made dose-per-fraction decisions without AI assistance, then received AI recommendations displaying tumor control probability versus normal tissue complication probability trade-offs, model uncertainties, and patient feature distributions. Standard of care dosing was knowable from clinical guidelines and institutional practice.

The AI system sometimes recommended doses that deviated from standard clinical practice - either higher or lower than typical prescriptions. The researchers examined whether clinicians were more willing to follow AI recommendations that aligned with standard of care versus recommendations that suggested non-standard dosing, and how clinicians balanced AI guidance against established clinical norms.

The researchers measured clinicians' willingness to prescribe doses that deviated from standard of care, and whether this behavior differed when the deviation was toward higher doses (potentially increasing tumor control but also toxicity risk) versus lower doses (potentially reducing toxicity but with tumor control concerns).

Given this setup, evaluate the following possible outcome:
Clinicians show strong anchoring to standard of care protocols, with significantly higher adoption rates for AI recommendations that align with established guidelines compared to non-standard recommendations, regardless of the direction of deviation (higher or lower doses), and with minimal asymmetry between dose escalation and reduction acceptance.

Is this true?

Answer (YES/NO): NO